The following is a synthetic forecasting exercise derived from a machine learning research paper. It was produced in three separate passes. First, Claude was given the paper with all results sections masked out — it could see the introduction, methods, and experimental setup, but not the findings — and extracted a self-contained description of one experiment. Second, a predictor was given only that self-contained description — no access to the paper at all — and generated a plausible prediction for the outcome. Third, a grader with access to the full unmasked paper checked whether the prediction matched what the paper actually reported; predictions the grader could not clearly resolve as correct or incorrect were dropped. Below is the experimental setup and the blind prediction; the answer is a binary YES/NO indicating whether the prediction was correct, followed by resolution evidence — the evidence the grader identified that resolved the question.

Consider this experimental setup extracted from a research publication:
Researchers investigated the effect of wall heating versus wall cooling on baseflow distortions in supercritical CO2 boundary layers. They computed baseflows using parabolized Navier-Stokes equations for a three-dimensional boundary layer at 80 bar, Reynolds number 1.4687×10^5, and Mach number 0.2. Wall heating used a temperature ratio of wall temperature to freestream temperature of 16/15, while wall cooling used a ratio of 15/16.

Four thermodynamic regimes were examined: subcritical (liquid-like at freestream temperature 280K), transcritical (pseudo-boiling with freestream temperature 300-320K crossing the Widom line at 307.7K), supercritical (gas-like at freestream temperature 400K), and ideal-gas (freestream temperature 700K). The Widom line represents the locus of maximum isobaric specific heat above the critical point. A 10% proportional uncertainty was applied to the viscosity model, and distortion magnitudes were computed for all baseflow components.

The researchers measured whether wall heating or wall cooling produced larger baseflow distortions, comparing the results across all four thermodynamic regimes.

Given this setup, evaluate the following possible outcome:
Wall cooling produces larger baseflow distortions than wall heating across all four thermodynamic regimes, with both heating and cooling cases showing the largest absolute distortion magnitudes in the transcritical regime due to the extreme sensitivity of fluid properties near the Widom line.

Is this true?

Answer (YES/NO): NO